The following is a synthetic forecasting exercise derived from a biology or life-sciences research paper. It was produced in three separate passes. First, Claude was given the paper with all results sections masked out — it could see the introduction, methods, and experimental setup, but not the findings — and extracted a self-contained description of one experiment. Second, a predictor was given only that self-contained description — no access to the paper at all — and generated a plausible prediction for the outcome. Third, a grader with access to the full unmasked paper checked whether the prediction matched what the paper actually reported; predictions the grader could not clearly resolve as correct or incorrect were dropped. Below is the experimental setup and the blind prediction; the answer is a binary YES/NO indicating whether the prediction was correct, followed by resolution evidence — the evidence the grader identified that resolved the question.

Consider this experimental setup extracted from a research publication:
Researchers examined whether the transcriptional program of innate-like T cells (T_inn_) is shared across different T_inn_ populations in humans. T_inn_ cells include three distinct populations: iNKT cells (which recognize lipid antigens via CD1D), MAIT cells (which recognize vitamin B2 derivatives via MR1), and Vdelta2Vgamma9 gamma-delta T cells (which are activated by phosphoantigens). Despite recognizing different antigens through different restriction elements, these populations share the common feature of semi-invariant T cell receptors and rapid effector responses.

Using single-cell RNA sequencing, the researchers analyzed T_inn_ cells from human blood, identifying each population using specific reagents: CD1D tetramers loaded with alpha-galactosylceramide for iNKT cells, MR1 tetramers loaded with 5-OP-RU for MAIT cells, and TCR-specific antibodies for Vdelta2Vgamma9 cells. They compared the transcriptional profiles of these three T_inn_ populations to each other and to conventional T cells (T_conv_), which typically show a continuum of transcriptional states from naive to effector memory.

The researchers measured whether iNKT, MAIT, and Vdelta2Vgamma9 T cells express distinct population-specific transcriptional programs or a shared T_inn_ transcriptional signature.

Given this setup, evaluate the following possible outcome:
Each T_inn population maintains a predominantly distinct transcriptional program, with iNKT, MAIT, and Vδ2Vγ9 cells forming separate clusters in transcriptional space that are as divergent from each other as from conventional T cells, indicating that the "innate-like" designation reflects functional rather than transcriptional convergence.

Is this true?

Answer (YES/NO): NO